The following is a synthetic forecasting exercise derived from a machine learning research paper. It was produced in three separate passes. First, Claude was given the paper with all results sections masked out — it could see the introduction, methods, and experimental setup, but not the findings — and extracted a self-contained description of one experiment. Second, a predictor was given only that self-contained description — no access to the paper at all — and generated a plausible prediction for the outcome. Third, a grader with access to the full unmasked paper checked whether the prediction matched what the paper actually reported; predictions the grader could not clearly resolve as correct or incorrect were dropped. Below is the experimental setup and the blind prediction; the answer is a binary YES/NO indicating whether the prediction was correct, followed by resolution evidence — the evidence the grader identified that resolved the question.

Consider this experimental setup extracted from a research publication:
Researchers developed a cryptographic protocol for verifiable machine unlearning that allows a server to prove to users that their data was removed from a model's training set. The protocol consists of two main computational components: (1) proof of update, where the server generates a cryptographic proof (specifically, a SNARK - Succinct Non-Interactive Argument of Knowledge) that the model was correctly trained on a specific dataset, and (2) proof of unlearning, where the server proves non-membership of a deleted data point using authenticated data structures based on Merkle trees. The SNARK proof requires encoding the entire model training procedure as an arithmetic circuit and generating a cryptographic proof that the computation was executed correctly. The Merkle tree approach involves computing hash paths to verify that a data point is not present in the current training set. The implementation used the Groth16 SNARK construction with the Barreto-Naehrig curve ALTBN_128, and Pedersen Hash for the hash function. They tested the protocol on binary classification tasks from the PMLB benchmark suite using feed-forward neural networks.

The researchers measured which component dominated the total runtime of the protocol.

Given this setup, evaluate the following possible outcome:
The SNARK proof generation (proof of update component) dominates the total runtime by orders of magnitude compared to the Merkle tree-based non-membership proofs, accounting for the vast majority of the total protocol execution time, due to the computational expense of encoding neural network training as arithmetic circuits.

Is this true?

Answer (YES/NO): YES